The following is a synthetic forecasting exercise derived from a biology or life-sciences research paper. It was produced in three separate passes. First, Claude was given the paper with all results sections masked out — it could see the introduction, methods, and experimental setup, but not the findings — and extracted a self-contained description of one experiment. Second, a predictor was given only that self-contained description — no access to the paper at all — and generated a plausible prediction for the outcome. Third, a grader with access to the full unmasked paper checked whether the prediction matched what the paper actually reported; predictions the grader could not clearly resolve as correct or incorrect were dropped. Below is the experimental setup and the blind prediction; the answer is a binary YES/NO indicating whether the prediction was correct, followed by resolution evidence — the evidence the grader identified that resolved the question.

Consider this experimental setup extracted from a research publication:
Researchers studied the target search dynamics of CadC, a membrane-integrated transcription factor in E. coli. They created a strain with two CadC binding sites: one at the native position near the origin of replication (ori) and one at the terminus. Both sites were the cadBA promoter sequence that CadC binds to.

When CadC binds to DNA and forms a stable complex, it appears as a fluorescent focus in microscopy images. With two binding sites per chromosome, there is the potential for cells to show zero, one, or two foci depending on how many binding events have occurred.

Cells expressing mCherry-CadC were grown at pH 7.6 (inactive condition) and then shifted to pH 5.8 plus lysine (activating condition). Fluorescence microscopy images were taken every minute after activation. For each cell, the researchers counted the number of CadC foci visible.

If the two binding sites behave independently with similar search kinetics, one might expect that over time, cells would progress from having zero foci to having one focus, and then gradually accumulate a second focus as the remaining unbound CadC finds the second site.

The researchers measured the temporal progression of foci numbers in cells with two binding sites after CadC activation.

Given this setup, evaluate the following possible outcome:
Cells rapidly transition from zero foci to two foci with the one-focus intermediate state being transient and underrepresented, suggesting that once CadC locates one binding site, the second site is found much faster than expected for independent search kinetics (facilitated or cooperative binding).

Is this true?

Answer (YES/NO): NO